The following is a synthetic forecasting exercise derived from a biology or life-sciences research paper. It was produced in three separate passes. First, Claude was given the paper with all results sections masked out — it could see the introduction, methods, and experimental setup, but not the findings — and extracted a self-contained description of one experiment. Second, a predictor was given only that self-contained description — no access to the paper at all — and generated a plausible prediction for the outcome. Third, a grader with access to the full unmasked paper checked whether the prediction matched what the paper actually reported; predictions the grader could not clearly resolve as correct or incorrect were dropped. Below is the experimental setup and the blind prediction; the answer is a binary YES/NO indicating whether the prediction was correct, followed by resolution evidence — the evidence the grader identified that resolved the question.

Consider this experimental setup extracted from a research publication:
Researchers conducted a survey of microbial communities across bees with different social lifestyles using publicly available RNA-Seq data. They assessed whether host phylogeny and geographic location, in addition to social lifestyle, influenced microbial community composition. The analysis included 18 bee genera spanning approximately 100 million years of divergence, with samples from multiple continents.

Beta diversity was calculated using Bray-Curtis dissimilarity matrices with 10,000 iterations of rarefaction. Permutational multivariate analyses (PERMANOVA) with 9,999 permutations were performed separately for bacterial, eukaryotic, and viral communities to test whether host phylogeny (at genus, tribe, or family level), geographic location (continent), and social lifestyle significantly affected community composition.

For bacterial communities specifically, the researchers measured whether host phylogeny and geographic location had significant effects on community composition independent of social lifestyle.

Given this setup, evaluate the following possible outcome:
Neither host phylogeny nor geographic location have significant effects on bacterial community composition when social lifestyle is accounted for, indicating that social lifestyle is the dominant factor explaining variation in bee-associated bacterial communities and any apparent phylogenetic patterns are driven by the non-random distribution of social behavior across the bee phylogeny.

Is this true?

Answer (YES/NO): NO